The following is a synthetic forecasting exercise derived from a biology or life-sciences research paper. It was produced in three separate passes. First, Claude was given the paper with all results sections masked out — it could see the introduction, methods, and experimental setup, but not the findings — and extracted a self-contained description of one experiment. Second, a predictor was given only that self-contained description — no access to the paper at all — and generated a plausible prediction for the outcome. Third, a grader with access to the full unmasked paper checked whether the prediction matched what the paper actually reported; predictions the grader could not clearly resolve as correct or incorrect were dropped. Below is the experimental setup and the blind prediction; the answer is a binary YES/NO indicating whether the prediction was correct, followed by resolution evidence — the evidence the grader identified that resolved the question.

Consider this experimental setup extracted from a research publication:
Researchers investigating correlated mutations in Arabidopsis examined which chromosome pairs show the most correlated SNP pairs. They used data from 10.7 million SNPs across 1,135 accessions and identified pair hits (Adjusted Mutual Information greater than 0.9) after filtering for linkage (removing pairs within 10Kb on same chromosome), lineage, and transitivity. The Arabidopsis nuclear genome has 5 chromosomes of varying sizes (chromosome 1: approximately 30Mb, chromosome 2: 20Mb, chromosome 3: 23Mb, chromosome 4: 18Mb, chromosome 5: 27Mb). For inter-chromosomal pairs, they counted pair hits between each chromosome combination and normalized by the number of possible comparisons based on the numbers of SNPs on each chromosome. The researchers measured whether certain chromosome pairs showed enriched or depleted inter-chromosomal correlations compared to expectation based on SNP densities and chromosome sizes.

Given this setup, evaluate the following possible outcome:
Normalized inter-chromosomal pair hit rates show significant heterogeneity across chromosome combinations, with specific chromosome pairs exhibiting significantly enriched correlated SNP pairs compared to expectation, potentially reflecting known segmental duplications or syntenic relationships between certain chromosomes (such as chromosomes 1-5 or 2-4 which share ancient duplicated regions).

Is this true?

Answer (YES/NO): NO